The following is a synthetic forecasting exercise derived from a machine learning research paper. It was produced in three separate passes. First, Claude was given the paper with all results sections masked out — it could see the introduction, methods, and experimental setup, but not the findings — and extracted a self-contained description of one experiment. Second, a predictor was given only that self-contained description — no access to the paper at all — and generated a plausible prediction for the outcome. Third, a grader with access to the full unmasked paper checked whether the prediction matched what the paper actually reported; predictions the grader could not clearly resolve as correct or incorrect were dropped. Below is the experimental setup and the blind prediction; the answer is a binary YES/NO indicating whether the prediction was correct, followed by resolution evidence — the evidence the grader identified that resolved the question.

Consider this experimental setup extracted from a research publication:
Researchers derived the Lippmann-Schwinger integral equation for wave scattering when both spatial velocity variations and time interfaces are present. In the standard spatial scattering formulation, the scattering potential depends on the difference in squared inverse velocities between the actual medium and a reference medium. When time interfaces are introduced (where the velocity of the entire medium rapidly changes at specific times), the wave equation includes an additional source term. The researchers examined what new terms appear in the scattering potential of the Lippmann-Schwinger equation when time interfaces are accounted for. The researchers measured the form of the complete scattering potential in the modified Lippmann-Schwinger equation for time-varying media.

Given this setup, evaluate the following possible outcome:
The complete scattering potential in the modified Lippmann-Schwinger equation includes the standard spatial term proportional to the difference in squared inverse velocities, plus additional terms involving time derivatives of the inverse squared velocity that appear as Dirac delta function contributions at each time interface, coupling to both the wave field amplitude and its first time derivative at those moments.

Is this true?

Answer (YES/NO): NO